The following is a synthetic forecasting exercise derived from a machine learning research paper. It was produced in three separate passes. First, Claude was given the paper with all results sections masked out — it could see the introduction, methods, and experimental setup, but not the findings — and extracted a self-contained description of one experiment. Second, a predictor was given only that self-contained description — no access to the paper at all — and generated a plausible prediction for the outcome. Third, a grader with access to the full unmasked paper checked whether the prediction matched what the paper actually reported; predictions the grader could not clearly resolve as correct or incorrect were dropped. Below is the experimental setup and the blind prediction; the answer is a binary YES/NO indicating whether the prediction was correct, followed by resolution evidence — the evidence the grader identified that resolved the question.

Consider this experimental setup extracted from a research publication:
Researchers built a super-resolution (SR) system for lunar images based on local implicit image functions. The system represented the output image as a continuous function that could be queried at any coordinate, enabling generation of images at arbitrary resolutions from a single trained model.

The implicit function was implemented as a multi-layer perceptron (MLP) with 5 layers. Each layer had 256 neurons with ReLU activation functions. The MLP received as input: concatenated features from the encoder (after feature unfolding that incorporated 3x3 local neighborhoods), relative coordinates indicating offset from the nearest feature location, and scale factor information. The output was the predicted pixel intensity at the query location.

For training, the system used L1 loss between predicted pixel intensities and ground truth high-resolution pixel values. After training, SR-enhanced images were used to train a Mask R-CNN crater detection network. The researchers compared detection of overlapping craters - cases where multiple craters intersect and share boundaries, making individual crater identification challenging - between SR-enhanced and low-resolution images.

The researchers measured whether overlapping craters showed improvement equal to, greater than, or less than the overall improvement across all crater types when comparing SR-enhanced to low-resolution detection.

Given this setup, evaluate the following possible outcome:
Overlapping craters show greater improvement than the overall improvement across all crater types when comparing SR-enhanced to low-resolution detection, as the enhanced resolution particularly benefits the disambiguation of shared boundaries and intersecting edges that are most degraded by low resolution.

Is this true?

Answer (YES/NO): NO